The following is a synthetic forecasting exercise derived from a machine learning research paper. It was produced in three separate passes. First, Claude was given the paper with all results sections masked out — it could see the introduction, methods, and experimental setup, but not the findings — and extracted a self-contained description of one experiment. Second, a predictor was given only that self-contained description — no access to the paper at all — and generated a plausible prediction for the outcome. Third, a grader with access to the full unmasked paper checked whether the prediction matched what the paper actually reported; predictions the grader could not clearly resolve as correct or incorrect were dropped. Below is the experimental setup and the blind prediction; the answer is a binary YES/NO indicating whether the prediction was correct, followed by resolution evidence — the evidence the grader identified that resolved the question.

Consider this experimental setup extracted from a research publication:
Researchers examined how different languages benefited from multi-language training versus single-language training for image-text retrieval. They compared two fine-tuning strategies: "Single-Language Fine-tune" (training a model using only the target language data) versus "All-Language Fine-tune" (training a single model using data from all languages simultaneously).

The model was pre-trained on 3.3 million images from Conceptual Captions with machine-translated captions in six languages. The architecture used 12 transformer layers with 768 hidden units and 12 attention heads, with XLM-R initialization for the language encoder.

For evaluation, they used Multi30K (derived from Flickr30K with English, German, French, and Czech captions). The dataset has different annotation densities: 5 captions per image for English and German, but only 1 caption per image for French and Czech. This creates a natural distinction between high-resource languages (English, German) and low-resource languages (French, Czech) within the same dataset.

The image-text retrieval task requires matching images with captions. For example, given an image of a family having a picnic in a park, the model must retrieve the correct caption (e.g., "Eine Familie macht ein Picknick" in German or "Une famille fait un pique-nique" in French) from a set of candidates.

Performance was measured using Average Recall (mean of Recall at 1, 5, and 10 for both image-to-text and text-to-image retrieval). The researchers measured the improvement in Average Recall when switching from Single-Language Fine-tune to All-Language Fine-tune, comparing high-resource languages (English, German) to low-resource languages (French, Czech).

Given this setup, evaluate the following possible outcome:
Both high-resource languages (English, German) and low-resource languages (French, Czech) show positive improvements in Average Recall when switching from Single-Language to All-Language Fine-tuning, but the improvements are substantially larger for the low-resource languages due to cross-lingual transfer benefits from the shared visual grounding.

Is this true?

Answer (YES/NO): YES